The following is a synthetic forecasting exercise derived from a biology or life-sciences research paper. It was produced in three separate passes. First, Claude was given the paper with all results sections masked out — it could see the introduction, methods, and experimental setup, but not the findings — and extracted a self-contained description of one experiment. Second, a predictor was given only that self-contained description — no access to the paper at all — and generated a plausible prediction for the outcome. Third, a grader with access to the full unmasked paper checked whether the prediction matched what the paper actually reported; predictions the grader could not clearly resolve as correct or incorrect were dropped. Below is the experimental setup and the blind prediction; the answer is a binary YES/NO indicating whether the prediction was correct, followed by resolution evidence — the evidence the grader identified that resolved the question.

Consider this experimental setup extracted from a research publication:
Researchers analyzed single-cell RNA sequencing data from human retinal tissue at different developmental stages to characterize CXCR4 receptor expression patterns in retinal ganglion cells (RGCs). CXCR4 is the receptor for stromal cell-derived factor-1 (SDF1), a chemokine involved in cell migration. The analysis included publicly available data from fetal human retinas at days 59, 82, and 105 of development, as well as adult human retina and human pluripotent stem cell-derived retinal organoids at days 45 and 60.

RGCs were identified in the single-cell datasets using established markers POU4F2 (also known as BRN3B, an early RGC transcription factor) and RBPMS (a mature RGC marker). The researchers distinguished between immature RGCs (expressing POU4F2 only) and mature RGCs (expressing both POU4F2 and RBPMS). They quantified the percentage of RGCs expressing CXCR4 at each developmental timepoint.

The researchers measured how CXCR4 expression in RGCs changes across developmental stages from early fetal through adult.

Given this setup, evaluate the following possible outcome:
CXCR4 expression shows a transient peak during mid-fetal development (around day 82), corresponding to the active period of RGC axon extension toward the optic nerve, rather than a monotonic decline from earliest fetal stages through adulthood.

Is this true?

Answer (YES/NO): NO